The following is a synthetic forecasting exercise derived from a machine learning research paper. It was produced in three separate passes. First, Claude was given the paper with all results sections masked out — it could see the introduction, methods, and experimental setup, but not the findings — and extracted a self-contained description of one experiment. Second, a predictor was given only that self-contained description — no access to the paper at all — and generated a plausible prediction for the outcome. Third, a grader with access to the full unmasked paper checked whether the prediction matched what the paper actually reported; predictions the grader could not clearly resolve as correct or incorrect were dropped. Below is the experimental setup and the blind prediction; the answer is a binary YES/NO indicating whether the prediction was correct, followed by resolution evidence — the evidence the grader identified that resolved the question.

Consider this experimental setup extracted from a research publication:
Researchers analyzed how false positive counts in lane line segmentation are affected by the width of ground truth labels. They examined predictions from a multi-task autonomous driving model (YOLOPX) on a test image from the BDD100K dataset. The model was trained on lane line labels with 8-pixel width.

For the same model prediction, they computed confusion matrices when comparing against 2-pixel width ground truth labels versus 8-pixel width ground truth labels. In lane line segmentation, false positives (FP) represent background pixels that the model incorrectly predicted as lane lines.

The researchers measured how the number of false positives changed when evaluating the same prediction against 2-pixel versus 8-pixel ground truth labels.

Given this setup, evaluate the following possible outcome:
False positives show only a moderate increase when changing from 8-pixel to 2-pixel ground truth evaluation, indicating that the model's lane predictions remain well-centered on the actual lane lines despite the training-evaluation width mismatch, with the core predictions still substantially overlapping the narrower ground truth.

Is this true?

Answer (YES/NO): NO